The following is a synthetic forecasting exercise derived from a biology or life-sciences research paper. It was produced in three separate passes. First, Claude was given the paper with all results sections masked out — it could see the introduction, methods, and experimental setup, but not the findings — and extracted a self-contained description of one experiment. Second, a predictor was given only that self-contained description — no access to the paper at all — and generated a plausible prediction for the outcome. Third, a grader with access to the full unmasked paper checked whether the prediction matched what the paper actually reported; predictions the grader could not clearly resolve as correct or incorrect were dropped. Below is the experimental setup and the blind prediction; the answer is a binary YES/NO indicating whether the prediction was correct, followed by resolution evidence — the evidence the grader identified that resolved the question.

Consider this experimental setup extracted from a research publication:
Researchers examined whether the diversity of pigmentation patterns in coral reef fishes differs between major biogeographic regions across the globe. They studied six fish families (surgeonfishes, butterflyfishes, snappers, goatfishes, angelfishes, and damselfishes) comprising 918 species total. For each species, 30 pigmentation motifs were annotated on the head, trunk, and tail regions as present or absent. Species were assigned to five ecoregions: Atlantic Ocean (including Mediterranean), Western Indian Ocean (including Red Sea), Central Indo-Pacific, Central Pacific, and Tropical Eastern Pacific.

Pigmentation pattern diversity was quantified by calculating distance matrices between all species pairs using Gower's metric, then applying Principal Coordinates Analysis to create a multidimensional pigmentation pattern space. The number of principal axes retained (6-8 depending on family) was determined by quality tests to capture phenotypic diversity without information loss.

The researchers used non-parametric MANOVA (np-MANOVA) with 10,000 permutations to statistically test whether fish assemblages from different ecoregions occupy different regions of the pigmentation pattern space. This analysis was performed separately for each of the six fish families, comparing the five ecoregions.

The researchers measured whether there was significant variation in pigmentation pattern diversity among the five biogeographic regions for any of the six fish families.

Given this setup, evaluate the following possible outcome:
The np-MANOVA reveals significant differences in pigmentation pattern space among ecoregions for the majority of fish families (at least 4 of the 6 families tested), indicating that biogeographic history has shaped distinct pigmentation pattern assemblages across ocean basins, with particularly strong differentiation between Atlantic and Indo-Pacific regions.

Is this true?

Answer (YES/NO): NO